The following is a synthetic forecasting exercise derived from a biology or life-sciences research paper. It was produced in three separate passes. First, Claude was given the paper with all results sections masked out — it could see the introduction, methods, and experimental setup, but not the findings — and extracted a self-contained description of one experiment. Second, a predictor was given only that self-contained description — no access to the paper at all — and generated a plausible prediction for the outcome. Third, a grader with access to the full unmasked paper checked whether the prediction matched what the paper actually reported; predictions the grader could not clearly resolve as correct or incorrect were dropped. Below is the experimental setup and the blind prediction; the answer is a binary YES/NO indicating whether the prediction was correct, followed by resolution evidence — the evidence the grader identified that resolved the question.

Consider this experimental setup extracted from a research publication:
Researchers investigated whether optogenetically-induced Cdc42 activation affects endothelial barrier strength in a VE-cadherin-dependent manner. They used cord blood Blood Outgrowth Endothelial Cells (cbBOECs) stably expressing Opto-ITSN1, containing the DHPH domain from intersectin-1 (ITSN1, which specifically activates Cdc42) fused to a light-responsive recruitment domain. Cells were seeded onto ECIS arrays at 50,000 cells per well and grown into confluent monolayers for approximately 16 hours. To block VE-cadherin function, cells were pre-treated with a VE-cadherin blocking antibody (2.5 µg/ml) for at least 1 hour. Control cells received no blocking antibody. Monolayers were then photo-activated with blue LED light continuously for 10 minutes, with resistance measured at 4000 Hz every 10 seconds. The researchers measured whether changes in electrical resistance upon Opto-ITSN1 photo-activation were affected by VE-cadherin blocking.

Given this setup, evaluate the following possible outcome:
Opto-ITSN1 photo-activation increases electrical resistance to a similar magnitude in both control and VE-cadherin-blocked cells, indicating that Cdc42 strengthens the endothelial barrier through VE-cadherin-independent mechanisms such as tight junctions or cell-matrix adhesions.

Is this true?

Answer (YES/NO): NO